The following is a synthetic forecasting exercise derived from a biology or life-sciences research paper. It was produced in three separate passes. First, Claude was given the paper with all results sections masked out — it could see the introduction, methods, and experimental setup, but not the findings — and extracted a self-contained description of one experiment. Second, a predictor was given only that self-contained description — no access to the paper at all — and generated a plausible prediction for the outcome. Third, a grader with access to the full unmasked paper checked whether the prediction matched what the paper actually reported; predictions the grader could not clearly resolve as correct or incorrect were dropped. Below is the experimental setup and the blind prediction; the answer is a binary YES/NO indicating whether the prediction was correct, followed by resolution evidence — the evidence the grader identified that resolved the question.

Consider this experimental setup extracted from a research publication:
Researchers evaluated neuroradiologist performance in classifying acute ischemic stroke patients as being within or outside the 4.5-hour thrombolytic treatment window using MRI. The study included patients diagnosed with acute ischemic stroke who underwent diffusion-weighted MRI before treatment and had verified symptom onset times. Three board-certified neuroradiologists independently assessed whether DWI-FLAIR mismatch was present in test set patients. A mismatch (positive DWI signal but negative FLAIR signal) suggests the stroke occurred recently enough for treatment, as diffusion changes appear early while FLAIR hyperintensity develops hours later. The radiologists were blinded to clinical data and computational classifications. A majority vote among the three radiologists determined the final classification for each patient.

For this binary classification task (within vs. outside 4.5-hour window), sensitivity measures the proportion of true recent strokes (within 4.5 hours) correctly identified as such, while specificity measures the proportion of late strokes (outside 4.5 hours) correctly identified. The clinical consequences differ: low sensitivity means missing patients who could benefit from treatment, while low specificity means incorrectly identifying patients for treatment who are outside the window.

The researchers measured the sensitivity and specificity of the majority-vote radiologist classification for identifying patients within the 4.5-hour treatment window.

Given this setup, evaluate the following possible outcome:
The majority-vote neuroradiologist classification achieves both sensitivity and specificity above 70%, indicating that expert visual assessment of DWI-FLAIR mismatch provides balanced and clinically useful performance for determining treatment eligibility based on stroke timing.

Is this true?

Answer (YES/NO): NO